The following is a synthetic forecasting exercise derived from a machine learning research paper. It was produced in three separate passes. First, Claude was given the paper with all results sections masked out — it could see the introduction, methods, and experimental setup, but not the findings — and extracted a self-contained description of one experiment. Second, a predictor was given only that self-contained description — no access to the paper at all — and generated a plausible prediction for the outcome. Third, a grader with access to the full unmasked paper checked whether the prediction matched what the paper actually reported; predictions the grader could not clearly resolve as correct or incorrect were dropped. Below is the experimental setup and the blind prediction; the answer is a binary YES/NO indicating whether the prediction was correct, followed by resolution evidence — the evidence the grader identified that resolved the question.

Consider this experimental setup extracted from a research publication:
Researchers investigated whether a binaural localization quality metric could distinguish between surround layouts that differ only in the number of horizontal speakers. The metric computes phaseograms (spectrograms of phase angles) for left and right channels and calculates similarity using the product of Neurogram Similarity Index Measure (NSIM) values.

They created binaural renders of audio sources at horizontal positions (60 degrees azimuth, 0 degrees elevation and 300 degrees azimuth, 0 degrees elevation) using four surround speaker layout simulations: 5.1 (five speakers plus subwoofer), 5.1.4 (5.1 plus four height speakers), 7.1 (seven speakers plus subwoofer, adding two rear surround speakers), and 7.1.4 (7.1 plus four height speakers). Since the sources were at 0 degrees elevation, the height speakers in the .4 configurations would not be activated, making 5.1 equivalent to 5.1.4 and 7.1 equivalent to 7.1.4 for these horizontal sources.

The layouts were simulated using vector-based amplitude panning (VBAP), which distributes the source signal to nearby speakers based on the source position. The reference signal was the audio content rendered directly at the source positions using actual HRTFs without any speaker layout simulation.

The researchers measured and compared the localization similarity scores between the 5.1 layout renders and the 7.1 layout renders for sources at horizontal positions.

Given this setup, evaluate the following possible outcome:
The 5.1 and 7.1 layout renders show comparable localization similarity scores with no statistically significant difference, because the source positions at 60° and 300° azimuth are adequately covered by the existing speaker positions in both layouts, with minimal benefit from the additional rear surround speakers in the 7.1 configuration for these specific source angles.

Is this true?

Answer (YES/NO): NO